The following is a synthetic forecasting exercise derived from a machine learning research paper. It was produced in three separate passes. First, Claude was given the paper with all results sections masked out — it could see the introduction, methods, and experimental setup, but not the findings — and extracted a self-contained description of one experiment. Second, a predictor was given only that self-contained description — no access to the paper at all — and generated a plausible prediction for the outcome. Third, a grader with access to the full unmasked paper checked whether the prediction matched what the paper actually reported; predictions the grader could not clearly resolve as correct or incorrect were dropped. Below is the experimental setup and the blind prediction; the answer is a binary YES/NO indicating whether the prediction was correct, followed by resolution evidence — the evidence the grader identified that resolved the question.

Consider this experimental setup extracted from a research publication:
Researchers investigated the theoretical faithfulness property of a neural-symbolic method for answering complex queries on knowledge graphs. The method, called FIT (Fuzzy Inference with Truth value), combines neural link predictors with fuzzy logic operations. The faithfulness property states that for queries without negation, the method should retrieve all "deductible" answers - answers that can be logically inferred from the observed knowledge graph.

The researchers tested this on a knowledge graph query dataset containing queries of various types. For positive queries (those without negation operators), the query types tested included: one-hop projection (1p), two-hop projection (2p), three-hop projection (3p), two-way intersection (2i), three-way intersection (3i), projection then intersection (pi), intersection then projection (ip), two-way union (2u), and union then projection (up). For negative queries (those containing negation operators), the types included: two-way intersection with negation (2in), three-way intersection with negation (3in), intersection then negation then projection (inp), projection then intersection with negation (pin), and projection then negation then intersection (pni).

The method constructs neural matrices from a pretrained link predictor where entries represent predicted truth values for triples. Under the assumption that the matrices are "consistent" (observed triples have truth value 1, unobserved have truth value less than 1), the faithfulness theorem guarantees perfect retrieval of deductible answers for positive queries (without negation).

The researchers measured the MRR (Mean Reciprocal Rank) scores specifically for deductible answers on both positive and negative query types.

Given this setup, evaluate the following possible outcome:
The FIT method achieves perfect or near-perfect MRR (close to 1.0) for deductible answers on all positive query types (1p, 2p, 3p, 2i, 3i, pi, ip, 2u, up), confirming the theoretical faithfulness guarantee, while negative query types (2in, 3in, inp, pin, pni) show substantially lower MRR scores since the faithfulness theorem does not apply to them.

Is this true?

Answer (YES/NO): YES